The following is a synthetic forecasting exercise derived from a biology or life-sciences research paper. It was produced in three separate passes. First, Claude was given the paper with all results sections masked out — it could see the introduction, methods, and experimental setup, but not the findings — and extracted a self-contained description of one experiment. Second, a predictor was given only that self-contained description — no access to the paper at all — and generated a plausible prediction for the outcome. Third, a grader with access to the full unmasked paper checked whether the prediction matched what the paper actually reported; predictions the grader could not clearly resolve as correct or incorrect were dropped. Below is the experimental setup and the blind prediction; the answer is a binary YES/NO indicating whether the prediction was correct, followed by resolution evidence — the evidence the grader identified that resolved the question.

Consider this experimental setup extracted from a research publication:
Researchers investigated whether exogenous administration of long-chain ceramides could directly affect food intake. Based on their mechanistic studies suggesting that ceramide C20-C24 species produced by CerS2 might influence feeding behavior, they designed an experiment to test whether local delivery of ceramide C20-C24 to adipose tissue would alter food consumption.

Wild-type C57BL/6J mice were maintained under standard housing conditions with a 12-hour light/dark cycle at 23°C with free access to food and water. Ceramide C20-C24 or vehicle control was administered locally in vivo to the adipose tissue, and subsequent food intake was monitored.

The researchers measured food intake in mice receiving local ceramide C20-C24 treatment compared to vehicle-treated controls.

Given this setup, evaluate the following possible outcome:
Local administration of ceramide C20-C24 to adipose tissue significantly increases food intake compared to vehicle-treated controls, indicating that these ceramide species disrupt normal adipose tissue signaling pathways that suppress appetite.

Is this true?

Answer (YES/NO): YES